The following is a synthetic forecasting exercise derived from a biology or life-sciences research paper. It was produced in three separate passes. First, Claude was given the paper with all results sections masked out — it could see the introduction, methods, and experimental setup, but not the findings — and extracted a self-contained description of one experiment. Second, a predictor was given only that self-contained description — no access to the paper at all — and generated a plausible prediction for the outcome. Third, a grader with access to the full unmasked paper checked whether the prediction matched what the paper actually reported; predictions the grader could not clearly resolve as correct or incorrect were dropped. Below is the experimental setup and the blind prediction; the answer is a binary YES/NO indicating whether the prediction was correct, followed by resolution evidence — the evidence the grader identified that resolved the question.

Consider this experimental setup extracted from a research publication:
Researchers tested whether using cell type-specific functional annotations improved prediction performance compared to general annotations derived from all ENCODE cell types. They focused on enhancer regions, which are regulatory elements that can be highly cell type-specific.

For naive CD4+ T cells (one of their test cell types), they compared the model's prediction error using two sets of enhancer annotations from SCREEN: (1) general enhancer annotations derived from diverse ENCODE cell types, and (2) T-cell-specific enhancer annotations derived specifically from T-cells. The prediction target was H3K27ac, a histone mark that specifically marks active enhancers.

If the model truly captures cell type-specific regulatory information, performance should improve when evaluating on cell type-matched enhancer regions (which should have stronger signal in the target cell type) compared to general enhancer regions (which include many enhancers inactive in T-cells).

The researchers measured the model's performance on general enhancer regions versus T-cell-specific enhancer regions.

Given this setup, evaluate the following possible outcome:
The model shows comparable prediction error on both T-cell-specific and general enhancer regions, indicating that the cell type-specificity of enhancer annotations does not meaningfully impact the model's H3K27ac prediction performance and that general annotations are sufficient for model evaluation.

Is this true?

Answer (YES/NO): NO